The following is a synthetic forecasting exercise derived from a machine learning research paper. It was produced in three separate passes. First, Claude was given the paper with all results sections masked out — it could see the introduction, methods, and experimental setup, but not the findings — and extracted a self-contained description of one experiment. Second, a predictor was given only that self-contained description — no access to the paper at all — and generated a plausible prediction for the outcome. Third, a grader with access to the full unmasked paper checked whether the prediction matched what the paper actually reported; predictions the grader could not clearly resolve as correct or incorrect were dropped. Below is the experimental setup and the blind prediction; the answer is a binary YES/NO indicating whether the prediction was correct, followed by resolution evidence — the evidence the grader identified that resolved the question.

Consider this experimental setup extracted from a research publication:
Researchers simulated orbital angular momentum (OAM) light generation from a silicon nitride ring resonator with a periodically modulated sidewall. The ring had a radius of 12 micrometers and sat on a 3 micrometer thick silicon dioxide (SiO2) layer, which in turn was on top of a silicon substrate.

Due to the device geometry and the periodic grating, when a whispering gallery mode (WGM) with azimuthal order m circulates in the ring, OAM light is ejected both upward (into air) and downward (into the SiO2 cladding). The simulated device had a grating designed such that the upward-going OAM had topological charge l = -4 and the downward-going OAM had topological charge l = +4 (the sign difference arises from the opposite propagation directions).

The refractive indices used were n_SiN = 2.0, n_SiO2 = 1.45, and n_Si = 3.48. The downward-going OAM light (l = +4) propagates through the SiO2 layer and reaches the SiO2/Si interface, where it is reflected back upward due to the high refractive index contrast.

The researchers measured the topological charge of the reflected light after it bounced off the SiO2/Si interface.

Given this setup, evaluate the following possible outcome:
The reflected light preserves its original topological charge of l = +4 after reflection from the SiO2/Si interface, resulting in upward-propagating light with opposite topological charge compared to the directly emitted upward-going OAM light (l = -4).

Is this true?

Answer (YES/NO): NO